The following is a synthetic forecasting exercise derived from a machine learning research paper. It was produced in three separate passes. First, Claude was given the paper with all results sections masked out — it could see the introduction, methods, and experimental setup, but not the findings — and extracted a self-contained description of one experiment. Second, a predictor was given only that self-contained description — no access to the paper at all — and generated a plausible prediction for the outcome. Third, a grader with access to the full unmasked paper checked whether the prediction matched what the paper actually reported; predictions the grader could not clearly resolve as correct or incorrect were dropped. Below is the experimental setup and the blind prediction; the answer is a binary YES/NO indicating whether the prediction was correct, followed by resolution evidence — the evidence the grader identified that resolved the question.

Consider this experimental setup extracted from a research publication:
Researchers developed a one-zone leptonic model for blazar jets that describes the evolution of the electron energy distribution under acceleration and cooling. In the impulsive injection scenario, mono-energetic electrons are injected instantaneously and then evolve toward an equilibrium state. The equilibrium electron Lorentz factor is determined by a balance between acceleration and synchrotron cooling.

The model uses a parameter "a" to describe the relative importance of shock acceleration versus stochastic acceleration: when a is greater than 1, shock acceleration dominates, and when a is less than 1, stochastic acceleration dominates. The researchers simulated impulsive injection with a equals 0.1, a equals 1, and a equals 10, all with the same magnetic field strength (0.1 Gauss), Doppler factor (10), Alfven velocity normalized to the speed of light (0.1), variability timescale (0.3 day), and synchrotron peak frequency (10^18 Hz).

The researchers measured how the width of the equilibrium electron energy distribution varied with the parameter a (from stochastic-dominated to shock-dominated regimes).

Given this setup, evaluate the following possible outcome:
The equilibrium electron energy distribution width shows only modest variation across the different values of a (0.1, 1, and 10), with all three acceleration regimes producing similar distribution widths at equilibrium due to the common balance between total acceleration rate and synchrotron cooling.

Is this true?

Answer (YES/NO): NO